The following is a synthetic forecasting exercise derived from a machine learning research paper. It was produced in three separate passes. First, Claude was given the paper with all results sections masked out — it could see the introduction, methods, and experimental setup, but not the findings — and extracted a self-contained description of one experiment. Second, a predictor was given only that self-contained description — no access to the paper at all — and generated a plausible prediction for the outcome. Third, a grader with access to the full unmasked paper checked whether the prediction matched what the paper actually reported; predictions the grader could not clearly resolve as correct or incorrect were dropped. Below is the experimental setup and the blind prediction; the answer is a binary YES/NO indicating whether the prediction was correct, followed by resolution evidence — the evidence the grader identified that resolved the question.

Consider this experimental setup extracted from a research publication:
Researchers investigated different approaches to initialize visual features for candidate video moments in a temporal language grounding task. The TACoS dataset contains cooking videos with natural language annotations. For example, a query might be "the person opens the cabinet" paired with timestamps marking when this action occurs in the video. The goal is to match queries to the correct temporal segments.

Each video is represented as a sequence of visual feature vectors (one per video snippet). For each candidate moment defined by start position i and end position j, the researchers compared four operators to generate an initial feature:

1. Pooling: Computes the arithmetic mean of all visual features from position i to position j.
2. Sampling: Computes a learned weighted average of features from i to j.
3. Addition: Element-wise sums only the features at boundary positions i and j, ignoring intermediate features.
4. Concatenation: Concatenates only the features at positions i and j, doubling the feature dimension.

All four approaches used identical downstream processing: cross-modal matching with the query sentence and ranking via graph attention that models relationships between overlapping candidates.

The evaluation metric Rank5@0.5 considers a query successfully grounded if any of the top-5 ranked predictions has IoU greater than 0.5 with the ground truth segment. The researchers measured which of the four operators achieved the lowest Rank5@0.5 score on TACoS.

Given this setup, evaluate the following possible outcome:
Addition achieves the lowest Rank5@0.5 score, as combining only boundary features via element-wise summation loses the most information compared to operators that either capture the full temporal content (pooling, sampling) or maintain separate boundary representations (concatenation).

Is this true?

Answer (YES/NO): NO